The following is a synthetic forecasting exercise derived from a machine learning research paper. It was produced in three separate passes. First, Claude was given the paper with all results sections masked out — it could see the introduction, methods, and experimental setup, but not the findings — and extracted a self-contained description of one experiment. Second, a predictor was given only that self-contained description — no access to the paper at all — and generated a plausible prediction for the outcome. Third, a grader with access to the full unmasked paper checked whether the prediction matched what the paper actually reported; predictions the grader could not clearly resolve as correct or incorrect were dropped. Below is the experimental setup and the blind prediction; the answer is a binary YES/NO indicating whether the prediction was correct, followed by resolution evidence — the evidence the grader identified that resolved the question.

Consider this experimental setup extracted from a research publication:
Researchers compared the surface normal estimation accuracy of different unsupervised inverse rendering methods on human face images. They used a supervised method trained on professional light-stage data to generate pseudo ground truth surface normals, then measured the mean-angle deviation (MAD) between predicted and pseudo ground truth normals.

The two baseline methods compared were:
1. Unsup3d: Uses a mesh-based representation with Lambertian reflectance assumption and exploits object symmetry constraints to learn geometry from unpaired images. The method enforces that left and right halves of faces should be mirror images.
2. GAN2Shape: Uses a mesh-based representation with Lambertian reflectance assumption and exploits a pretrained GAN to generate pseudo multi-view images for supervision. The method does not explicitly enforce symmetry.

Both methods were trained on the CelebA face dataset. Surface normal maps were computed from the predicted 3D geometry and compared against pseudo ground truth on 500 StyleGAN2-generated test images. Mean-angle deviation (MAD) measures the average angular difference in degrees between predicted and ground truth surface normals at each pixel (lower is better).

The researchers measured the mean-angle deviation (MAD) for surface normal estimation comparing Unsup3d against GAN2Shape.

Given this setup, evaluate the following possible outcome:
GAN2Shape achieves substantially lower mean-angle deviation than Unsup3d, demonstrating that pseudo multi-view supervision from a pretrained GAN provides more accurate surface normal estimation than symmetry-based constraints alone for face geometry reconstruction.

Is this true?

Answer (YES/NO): NO